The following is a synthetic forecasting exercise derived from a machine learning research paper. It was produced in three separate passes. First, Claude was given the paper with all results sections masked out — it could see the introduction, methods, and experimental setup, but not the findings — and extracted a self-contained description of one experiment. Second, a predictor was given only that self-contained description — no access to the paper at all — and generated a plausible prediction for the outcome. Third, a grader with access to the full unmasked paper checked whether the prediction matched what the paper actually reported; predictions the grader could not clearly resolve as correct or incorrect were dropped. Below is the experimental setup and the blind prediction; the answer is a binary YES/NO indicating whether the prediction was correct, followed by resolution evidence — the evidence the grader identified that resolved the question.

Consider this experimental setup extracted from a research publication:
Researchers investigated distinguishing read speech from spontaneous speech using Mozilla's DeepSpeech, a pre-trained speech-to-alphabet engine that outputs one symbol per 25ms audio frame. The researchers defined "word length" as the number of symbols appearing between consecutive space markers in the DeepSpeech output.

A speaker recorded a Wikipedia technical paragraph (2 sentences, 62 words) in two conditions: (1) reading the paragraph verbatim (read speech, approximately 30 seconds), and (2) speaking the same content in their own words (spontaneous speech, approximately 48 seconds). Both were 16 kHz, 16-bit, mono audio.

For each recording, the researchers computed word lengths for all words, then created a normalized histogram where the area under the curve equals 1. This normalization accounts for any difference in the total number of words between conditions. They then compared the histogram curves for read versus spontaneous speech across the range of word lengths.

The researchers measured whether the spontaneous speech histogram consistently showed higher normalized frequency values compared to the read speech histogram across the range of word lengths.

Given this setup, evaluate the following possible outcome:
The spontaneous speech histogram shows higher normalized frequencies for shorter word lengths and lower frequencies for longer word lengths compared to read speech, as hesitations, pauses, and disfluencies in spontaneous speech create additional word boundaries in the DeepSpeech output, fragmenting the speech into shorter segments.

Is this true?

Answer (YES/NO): NO